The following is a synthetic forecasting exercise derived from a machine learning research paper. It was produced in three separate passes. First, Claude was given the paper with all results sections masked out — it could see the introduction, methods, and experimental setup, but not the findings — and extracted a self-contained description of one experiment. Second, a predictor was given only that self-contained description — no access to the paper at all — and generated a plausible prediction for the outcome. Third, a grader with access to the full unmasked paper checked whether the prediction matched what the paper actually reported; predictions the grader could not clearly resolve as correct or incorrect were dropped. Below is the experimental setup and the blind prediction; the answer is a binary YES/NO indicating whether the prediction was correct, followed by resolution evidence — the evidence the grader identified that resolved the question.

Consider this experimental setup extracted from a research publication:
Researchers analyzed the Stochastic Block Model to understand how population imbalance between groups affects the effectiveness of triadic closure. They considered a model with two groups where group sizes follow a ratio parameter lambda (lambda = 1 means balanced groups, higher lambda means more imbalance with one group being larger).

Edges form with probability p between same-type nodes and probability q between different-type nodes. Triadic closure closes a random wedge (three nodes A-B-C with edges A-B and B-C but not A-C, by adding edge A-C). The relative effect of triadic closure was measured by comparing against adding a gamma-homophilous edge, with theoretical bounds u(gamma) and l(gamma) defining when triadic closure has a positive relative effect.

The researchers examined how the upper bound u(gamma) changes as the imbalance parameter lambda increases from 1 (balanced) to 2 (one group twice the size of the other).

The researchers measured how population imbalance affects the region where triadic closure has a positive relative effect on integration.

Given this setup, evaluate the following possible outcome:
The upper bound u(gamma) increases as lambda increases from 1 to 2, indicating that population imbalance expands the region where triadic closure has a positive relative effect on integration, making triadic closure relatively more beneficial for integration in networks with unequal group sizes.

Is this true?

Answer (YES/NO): NO